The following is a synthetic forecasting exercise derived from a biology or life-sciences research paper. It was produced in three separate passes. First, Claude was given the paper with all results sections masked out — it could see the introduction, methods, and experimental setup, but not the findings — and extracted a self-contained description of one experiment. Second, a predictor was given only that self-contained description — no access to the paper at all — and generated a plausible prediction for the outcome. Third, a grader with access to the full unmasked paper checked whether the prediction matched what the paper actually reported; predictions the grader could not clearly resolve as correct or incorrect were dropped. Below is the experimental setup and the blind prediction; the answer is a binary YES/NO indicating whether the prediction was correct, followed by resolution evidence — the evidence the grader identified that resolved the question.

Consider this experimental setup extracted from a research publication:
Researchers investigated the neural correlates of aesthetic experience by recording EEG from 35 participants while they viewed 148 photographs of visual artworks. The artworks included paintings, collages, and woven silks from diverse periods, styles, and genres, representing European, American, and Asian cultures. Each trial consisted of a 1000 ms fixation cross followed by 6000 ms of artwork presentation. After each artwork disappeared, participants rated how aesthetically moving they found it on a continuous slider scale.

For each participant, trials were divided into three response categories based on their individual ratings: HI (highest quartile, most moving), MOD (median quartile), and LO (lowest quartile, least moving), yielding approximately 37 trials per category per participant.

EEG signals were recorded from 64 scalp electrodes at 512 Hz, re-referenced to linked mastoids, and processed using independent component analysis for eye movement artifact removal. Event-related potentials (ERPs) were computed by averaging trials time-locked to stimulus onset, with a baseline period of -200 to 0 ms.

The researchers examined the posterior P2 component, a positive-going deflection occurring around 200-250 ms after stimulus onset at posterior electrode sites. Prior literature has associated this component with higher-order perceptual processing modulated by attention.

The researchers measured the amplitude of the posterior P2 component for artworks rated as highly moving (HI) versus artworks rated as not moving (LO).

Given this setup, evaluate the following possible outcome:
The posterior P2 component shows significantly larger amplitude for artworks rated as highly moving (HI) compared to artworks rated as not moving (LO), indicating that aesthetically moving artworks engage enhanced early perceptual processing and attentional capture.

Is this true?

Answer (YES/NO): NO